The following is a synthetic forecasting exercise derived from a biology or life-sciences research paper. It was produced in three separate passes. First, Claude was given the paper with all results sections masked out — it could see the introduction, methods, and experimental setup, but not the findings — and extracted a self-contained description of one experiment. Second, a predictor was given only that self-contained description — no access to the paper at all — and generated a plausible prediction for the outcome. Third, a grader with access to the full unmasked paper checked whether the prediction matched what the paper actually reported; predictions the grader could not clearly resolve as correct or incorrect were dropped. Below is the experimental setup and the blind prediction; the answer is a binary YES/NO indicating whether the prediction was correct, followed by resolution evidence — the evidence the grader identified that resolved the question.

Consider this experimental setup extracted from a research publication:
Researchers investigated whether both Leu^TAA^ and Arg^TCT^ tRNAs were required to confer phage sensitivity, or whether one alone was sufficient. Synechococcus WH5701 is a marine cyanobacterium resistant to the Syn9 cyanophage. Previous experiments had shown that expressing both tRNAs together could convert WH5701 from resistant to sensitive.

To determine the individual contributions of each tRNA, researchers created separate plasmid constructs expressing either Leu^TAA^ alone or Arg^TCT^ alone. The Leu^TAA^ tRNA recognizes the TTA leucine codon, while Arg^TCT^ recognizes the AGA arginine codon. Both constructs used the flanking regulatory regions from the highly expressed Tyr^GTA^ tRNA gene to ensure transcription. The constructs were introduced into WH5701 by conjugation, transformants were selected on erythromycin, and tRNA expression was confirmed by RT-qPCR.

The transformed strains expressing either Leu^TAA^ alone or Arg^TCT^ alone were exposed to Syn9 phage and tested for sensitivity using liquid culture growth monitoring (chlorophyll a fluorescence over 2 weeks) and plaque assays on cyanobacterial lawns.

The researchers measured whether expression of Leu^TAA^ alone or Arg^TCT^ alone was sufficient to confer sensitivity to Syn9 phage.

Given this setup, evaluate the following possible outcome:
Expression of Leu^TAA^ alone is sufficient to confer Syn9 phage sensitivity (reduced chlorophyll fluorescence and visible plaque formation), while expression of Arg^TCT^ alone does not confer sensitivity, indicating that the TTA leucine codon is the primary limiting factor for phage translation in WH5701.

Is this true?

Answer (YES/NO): YES